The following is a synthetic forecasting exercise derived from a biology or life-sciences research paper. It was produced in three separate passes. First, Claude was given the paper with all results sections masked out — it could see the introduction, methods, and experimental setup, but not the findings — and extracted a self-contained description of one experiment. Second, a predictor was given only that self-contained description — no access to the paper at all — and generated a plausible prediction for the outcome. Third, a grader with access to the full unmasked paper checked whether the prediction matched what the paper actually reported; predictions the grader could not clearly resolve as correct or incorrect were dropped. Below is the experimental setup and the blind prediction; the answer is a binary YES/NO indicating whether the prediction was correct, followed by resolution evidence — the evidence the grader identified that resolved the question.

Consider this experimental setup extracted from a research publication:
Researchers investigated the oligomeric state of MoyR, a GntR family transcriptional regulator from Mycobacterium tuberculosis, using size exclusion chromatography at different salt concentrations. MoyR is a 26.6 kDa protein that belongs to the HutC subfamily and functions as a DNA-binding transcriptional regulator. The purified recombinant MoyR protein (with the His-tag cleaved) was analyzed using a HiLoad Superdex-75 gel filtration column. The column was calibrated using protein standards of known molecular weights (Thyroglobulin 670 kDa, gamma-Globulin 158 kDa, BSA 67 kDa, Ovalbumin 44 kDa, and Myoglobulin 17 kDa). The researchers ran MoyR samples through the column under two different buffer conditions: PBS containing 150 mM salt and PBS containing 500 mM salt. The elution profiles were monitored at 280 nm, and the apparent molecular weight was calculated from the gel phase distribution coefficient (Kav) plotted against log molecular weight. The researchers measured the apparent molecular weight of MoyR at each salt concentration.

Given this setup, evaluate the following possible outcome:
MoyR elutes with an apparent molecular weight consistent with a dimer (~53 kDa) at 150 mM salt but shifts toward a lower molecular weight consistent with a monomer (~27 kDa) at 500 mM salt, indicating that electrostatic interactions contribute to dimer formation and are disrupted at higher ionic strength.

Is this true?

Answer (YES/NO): NO